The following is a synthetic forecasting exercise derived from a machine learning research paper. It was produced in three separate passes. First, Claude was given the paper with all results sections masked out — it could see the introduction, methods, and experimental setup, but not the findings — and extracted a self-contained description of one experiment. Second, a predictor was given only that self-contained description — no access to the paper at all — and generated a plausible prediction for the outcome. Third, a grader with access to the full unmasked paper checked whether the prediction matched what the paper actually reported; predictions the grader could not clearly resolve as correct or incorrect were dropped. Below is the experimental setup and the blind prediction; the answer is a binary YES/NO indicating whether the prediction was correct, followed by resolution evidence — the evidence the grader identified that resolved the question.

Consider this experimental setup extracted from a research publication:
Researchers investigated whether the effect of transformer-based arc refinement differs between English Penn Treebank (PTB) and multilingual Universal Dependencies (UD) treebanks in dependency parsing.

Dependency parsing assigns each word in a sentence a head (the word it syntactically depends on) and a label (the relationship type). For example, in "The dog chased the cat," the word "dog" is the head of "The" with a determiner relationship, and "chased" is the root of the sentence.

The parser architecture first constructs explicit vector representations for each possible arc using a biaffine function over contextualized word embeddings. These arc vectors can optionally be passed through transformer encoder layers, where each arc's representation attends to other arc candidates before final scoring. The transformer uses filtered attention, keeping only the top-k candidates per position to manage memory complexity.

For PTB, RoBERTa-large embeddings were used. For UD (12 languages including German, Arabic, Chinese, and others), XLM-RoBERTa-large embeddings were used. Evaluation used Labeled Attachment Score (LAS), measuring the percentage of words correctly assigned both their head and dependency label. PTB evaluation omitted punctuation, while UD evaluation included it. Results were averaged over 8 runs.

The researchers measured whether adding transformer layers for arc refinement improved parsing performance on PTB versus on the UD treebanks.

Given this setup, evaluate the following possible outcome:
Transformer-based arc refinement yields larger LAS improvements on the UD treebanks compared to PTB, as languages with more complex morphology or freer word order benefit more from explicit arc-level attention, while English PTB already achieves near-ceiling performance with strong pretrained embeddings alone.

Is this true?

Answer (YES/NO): YES